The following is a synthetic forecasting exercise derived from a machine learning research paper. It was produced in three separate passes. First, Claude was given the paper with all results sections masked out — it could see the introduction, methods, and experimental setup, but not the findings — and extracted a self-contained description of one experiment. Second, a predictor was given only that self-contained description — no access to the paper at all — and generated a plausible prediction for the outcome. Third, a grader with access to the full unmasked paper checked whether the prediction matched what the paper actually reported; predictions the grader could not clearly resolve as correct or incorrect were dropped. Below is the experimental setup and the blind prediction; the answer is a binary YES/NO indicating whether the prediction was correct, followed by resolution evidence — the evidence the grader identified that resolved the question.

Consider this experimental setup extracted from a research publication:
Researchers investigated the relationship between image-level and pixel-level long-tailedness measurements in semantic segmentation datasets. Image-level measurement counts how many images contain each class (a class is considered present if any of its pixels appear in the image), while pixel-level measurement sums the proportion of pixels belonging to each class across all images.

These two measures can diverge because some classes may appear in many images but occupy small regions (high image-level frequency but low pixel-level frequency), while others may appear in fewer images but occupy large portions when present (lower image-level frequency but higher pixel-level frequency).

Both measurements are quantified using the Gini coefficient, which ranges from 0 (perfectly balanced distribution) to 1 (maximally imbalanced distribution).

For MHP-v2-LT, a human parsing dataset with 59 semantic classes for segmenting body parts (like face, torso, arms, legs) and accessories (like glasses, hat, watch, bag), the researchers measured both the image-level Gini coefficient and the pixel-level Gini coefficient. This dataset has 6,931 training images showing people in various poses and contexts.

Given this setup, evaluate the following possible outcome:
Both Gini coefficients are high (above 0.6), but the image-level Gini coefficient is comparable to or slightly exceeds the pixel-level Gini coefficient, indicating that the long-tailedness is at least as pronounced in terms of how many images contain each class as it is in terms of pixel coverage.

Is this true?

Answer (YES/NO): NO